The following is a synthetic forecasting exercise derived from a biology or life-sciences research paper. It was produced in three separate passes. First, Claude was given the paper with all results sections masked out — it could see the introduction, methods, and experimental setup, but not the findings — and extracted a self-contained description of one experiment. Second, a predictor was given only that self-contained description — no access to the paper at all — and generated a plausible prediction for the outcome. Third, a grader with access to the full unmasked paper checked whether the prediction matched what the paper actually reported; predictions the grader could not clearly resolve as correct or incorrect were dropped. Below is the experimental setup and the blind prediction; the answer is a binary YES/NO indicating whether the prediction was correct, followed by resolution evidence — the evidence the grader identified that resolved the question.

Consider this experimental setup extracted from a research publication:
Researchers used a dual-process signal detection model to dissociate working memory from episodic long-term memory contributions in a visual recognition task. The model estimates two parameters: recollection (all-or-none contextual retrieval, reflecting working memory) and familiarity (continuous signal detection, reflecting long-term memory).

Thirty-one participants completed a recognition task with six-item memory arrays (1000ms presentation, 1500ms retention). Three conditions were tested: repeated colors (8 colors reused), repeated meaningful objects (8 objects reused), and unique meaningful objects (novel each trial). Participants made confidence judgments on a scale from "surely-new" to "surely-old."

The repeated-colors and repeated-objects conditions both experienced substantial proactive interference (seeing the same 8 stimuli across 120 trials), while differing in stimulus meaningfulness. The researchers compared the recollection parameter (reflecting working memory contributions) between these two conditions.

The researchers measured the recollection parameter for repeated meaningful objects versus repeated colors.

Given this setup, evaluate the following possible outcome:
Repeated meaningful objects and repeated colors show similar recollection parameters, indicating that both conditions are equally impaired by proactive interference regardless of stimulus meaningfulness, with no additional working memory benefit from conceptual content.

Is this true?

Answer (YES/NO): YES